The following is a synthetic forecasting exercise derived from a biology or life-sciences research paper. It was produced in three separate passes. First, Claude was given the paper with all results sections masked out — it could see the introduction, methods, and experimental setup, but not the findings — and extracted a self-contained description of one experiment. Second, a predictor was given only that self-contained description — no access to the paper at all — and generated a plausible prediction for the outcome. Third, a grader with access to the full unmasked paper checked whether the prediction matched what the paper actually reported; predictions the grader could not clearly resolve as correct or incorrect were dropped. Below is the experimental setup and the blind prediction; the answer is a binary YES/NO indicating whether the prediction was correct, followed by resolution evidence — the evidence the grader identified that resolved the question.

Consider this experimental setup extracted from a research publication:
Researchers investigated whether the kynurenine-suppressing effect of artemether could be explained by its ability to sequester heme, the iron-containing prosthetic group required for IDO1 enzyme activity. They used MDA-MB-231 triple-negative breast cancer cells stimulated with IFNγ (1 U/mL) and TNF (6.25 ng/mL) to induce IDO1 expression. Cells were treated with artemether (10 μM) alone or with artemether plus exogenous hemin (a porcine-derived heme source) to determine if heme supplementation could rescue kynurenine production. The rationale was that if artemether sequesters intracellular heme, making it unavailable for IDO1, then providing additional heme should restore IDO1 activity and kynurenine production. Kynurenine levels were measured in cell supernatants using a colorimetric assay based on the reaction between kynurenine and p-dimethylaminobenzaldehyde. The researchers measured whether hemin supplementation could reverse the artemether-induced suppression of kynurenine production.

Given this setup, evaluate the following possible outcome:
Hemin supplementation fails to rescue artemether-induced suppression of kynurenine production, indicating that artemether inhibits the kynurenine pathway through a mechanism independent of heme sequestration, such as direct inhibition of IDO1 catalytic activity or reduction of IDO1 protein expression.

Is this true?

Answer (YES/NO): NO